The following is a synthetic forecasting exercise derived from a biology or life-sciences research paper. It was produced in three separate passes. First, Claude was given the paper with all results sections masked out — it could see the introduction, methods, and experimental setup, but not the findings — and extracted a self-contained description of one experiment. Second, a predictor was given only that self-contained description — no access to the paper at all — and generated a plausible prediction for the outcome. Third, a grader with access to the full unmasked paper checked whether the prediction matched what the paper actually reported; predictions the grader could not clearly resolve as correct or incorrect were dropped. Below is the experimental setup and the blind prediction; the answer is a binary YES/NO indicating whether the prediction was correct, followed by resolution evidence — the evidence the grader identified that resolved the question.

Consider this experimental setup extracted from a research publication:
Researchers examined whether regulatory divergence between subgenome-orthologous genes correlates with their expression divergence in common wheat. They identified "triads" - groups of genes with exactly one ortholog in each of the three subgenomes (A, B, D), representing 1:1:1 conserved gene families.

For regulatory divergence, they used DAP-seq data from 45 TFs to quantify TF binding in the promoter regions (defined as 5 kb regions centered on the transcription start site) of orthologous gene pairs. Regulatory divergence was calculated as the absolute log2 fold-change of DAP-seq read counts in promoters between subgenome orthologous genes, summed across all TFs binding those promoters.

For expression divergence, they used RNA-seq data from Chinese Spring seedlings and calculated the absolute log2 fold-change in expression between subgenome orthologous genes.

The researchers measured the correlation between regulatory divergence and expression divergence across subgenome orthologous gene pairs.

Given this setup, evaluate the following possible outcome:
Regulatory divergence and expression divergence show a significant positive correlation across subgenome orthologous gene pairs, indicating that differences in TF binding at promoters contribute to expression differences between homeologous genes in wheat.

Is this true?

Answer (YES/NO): YES